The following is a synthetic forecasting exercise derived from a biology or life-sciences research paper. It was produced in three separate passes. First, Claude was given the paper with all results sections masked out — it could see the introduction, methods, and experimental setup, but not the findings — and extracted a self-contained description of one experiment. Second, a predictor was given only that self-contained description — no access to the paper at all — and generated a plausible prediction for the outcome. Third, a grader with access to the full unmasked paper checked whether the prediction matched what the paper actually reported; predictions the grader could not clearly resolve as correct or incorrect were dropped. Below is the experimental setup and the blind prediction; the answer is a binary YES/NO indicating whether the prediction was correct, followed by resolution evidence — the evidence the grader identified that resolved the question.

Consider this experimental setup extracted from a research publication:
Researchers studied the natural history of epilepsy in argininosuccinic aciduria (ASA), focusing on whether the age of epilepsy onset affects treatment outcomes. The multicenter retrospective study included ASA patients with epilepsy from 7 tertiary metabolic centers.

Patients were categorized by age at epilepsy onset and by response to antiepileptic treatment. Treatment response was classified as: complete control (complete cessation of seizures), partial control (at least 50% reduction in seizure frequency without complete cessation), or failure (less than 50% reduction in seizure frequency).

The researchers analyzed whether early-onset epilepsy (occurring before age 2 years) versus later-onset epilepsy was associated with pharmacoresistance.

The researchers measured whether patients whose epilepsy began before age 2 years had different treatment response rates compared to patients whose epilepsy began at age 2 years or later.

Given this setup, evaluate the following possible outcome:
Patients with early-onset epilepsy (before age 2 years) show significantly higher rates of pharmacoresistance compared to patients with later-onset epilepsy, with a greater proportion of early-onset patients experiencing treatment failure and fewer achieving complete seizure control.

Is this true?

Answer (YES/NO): YES